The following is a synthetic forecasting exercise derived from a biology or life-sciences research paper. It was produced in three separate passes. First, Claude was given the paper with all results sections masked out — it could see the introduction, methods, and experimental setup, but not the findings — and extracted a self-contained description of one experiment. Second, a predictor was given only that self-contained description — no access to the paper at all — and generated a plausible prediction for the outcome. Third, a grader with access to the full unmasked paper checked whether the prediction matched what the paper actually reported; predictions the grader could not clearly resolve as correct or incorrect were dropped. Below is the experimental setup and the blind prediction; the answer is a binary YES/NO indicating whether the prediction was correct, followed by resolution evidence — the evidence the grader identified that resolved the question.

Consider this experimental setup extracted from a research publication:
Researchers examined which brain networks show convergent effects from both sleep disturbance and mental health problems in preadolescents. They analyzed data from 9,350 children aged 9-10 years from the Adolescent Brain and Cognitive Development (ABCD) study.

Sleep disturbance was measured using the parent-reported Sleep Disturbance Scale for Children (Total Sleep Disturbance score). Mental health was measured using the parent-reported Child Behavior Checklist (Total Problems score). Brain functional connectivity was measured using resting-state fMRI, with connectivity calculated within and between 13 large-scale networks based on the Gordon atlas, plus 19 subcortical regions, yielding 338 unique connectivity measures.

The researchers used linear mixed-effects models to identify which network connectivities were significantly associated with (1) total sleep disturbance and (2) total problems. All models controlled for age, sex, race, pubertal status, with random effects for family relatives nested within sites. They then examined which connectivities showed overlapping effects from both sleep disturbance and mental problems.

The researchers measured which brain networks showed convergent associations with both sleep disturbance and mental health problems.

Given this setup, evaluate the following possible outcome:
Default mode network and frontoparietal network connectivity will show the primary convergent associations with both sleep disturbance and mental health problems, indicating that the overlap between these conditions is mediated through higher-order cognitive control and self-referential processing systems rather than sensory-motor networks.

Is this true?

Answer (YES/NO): NO